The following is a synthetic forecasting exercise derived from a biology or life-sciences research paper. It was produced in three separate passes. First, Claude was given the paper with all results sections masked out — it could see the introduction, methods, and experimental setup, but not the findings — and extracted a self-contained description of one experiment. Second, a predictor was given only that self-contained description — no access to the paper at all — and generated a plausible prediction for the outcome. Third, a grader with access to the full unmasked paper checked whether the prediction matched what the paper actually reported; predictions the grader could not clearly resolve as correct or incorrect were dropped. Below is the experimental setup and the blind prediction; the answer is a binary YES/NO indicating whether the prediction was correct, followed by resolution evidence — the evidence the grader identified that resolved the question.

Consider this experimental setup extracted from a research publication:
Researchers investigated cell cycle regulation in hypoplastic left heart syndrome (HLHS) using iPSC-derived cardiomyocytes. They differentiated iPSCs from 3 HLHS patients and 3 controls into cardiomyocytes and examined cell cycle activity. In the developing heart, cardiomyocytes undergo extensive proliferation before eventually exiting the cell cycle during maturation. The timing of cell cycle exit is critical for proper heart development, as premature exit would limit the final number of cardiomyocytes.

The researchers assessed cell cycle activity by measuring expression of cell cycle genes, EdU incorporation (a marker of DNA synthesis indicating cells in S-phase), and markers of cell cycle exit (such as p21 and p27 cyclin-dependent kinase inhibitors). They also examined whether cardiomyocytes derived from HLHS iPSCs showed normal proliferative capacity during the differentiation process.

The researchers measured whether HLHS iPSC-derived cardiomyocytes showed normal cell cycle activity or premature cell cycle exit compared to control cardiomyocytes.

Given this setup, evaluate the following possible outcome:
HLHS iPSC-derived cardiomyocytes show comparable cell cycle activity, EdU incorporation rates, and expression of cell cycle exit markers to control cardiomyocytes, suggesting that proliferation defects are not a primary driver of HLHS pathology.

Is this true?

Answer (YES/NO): NO